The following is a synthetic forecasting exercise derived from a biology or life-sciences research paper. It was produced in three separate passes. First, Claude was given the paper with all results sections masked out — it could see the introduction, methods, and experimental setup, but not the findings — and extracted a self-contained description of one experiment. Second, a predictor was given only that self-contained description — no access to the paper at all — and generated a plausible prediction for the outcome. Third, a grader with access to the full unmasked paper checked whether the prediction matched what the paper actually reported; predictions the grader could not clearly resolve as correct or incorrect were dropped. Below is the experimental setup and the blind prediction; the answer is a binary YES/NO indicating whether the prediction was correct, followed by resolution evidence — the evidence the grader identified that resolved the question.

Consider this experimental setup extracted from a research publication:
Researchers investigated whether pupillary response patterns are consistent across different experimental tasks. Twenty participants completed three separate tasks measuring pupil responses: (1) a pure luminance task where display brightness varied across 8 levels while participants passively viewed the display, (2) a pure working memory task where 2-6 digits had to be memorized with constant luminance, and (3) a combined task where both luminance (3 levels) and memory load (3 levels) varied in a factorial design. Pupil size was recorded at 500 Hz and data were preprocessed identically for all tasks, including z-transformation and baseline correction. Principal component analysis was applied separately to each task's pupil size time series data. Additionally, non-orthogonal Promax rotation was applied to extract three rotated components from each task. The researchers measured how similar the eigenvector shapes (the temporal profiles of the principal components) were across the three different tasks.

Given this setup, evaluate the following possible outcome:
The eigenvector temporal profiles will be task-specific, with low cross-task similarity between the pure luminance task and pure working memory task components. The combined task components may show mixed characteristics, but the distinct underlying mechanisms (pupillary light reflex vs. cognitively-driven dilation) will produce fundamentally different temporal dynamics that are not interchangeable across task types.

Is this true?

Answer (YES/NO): NO